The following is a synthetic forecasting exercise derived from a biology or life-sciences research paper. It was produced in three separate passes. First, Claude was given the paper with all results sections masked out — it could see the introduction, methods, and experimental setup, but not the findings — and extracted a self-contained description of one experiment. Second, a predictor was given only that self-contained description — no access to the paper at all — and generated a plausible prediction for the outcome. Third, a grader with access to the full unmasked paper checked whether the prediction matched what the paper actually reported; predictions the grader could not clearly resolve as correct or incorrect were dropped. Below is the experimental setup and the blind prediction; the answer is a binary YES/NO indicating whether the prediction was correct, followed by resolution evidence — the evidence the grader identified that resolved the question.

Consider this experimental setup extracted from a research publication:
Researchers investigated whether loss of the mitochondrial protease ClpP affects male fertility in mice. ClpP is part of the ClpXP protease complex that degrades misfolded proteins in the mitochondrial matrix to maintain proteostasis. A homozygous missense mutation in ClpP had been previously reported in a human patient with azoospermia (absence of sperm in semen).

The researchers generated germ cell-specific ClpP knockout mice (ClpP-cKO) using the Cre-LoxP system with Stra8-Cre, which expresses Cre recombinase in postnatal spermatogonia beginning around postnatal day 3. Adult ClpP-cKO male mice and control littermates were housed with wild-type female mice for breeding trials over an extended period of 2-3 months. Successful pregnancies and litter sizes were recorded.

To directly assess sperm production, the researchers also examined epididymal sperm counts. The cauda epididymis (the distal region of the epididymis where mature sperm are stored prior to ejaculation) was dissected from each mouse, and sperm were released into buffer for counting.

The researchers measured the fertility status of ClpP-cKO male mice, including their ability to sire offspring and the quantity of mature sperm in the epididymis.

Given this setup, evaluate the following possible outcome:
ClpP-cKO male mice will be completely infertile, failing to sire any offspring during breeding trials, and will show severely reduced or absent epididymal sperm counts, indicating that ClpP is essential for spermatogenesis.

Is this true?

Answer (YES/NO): YES